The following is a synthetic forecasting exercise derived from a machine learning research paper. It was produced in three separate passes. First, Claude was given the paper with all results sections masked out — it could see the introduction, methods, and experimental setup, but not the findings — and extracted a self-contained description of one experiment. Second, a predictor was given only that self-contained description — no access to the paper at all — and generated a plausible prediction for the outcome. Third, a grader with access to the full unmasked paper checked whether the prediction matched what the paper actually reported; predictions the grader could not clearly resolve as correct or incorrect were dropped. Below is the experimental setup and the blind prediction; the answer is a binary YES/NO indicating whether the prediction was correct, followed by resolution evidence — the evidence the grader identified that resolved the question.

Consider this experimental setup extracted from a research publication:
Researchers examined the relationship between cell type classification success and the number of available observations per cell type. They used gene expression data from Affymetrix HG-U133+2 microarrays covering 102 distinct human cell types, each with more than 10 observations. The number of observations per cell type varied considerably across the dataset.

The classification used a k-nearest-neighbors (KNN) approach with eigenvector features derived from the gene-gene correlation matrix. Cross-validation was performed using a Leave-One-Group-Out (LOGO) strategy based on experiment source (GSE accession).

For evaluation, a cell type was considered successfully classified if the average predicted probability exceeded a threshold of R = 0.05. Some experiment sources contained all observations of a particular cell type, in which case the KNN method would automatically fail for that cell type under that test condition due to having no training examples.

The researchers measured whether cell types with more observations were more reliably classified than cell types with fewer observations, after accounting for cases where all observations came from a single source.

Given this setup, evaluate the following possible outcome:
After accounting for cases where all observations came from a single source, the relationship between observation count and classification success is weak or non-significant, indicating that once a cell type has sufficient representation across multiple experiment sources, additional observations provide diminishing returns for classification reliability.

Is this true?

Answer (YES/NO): NO